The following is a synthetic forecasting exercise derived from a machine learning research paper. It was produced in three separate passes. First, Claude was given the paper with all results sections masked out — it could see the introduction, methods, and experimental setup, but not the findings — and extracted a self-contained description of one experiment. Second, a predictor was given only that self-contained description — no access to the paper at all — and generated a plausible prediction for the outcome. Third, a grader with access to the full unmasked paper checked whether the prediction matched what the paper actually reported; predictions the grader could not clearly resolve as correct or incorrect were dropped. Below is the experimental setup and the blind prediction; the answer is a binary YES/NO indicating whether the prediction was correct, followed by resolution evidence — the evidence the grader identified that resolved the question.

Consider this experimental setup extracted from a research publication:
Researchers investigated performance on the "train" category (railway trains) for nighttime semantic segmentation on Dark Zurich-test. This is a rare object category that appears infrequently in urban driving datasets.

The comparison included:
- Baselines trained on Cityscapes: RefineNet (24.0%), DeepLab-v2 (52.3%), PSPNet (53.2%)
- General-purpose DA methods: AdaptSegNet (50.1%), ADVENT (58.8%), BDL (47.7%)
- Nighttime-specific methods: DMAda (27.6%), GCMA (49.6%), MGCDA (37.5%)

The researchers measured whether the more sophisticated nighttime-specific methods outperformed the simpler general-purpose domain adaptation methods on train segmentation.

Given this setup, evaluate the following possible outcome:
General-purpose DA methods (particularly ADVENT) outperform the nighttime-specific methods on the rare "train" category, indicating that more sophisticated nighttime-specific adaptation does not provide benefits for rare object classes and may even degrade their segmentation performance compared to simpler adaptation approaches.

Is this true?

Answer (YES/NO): NO